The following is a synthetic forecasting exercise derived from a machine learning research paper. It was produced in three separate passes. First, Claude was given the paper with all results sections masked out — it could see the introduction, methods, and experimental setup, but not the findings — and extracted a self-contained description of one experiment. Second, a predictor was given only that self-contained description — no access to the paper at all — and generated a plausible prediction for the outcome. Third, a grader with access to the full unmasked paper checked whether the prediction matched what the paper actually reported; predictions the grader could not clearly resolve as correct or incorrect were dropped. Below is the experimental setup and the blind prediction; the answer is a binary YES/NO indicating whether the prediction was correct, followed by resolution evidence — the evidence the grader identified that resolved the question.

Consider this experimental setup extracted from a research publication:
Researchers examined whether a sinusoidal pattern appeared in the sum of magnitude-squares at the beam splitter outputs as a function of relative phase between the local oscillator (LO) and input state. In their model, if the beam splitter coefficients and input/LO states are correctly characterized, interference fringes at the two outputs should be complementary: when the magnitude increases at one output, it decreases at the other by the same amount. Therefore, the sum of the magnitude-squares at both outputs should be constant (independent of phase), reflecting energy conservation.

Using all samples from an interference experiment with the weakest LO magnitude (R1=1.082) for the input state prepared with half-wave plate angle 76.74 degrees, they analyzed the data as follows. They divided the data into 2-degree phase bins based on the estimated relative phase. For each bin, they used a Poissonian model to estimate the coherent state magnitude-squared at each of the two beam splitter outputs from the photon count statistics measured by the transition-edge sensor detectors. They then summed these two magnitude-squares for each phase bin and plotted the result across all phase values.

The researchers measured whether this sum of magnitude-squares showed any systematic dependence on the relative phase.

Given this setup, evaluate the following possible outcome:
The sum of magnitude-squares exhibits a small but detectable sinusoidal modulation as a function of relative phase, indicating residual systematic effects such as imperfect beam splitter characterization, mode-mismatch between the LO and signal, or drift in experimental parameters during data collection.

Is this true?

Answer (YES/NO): YES